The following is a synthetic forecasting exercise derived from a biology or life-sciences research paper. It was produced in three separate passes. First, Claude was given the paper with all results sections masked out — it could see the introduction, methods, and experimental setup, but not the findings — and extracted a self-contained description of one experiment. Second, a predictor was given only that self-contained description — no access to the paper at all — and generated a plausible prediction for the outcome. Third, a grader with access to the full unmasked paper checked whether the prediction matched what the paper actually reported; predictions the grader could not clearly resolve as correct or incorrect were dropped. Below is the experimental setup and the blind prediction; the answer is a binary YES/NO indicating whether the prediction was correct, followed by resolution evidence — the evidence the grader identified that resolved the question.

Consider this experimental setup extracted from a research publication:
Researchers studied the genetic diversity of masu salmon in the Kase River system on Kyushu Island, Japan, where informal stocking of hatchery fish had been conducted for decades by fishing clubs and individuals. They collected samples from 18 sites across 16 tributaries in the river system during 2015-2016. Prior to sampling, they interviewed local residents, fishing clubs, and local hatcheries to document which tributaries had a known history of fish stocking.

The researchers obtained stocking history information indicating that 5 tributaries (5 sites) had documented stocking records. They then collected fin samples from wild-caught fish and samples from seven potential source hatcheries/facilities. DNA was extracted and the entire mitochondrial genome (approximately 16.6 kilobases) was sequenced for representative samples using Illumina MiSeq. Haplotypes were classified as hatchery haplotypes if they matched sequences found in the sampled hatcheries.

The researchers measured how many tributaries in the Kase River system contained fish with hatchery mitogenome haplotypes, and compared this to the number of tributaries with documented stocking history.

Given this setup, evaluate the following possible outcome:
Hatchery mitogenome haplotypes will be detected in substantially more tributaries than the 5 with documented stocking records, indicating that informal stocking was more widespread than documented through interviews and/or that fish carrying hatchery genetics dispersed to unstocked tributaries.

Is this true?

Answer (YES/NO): YES